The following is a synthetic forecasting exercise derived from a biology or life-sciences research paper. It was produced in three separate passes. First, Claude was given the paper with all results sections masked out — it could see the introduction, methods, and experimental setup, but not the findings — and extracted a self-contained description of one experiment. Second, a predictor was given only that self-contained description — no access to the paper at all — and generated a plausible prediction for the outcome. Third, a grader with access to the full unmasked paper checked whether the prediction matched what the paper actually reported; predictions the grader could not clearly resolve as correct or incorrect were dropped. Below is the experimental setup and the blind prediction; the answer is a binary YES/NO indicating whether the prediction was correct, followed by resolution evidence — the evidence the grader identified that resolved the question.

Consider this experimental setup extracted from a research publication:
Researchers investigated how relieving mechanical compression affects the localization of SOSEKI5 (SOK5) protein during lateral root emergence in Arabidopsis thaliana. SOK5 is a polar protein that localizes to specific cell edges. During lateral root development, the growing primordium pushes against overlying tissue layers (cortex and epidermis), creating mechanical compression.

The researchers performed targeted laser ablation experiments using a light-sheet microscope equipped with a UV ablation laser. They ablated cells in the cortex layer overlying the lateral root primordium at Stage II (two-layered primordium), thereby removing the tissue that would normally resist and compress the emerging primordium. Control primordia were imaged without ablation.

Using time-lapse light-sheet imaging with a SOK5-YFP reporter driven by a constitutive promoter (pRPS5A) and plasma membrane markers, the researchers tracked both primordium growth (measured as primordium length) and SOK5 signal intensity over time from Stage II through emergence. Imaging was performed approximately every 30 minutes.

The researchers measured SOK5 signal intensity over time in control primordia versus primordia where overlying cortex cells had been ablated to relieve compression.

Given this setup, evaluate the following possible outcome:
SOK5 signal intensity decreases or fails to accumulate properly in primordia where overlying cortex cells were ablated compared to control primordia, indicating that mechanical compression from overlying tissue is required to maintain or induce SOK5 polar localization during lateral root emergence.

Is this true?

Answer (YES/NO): NO